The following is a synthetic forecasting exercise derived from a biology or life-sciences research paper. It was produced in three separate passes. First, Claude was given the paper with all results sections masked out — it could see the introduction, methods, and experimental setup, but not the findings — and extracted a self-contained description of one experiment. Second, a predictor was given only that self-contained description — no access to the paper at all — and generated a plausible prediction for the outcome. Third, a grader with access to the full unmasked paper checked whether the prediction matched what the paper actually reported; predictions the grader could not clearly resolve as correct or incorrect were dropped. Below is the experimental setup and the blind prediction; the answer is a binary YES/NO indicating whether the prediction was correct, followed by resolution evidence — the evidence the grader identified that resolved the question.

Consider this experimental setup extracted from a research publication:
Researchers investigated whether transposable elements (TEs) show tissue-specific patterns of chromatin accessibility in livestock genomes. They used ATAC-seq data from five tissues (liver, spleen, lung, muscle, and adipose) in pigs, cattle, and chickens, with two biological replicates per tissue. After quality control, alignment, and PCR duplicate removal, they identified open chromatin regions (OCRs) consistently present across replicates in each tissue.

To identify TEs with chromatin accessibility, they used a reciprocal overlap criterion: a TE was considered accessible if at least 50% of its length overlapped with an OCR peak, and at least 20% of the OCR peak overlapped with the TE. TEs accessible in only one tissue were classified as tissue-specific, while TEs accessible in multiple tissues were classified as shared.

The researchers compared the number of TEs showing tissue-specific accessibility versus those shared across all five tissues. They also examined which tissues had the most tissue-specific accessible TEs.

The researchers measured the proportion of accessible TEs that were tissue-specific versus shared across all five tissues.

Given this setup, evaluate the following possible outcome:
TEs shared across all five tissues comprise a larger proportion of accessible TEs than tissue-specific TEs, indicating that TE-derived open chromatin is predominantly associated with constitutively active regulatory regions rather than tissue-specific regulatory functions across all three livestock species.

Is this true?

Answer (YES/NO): NO